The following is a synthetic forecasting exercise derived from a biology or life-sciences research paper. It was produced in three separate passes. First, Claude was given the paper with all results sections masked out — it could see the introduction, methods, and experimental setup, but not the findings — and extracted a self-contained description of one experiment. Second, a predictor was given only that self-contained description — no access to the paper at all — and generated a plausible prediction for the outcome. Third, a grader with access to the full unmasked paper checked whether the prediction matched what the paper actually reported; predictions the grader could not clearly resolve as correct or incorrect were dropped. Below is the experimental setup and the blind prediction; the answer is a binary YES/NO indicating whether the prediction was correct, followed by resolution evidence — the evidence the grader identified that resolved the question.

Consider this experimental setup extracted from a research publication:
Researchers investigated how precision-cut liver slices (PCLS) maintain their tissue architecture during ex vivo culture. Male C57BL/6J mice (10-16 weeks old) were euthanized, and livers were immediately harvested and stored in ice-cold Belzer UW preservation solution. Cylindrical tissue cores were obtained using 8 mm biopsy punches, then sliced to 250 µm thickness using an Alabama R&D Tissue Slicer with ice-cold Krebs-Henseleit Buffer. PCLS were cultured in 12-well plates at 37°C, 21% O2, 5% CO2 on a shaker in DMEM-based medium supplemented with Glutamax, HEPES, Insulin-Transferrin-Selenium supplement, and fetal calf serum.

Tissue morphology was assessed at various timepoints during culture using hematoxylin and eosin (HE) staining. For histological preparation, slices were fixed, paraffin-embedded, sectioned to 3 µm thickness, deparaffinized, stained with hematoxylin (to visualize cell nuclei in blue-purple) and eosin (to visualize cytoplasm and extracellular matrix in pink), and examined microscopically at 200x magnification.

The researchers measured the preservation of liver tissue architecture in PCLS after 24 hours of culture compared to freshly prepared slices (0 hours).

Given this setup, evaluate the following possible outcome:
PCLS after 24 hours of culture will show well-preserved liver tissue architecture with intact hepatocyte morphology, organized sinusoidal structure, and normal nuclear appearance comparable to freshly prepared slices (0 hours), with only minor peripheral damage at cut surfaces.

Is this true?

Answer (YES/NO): NO